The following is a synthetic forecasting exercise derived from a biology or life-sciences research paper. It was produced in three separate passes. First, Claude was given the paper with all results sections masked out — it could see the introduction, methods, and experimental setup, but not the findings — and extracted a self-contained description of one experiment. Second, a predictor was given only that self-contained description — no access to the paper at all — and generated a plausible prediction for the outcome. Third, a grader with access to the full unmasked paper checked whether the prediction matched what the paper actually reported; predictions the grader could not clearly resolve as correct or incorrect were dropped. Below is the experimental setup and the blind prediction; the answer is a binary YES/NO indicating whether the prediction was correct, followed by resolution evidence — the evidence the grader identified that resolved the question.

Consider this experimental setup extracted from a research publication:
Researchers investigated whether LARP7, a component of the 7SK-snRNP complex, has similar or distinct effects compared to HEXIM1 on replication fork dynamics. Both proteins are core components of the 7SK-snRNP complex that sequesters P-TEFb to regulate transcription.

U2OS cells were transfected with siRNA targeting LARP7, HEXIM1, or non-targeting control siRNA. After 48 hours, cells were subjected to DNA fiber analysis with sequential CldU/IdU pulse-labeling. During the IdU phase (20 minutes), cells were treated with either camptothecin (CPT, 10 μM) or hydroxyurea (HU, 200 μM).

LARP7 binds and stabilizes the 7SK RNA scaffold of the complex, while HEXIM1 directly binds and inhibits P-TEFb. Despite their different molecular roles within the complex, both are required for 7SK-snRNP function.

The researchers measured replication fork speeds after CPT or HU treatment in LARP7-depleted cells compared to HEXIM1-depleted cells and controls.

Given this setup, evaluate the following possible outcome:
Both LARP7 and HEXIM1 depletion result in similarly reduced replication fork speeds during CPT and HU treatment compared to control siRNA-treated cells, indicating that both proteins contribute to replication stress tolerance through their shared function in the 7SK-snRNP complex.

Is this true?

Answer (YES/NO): NO